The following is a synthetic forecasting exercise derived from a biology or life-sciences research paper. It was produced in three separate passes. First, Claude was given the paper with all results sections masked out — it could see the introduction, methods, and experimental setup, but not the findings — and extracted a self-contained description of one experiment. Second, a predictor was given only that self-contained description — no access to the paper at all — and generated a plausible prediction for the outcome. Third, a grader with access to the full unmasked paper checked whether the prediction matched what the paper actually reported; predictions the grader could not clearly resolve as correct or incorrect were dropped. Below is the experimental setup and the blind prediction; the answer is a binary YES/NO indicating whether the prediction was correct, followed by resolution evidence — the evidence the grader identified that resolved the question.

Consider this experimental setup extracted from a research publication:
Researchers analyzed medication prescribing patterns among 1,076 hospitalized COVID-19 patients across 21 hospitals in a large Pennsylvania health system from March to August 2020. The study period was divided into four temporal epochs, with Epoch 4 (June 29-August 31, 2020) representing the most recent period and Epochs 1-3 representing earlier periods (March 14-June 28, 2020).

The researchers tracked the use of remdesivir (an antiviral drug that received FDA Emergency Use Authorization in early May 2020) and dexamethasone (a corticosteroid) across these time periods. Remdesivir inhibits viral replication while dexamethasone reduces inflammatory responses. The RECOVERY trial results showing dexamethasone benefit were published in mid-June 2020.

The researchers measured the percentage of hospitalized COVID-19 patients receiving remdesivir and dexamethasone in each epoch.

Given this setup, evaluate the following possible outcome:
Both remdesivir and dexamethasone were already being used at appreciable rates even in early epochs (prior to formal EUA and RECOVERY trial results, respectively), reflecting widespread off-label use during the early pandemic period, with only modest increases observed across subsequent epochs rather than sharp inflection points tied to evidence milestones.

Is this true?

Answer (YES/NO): NO